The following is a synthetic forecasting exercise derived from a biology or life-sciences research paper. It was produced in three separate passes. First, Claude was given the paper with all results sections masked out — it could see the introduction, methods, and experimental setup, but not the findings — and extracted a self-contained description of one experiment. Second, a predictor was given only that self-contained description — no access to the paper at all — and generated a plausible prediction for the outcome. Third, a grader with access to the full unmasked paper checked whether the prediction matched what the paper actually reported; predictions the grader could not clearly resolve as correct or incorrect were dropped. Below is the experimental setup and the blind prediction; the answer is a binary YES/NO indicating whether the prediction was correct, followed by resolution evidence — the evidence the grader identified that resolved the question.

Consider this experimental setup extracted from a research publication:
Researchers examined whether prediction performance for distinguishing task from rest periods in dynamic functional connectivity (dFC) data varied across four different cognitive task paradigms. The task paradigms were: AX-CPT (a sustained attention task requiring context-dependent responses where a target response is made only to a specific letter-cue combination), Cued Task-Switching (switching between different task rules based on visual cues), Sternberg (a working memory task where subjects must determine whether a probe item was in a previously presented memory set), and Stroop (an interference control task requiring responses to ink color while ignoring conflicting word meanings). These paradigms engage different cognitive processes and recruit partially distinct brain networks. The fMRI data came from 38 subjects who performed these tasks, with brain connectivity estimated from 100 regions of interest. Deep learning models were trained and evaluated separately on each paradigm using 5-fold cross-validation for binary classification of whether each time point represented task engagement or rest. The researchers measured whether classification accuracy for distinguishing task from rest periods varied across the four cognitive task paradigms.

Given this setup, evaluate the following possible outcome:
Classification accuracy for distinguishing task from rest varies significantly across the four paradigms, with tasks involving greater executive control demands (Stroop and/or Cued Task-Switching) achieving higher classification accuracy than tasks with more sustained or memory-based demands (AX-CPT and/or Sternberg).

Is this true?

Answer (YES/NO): NO